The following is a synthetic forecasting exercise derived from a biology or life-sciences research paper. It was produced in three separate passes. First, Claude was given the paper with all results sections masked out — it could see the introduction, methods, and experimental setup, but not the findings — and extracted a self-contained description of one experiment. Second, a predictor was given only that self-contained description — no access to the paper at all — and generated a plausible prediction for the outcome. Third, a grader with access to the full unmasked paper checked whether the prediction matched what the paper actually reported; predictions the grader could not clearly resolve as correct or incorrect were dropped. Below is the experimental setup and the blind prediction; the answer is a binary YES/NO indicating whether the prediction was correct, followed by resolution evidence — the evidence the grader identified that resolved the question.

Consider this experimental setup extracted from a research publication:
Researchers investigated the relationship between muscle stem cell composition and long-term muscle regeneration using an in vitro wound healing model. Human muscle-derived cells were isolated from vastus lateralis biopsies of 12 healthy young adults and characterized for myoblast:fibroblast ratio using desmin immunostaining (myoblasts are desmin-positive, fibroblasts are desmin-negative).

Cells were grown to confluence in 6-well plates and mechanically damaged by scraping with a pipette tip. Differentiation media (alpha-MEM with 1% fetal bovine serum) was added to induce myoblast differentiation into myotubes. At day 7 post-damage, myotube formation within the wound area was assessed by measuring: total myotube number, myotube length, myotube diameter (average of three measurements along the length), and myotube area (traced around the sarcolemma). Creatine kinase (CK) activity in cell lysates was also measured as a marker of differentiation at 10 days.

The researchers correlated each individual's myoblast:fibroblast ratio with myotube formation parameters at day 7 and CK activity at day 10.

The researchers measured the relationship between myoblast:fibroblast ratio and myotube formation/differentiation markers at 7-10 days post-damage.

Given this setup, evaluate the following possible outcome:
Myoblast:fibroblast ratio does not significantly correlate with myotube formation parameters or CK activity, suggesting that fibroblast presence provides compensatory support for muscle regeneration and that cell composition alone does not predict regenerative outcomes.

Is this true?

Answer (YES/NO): NO